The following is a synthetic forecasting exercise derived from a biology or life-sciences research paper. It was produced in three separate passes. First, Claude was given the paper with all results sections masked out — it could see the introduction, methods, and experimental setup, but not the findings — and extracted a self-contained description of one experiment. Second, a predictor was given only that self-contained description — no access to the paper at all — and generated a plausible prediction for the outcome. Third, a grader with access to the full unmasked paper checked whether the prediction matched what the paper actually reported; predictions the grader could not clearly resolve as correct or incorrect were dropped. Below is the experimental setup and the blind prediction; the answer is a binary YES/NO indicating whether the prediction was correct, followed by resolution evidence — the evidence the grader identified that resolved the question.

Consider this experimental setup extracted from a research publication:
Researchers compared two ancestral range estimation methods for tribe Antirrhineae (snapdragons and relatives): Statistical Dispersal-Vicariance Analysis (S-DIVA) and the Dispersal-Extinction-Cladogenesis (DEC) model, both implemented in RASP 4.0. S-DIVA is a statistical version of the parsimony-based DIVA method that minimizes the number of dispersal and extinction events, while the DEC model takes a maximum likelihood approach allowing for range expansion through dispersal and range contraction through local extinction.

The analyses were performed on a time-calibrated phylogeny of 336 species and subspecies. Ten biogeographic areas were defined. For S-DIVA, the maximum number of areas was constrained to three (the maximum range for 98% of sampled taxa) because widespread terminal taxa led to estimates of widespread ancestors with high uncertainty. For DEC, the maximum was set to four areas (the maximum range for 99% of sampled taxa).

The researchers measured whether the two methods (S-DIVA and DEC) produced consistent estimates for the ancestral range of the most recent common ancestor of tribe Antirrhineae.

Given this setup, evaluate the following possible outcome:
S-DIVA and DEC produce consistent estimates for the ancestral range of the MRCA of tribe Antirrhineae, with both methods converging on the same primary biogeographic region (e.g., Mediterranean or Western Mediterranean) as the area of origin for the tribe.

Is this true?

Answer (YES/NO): YES